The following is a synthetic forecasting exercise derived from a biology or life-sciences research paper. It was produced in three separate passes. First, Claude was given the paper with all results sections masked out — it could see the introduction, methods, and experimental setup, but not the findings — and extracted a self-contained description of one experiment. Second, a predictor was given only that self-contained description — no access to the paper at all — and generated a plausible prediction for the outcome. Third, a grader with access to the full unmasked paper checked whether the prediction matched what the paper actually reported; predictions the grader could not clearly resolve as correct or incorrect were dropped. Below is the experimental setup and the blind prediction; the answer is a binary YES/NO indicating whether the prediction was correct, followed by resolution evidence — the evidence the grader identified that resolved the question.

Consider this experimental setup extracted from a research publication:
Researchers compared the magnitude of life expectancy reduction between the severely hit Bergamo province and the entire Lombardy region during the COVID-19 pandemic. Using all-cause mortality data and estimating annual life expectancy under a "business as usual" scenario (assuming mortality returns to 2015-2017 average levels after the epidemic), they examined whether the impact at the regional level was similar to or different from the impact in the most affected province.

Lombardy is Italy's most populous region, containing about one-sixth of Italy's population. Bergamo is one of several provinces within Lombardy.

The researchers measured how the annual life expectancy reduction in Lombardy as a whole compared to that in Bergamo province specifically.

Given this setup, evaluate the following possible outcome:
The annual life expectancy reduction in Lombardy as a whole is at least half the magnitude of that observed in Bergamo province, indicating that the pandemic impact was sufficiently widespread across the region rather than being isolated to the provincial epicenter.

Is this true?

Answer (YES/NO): NO